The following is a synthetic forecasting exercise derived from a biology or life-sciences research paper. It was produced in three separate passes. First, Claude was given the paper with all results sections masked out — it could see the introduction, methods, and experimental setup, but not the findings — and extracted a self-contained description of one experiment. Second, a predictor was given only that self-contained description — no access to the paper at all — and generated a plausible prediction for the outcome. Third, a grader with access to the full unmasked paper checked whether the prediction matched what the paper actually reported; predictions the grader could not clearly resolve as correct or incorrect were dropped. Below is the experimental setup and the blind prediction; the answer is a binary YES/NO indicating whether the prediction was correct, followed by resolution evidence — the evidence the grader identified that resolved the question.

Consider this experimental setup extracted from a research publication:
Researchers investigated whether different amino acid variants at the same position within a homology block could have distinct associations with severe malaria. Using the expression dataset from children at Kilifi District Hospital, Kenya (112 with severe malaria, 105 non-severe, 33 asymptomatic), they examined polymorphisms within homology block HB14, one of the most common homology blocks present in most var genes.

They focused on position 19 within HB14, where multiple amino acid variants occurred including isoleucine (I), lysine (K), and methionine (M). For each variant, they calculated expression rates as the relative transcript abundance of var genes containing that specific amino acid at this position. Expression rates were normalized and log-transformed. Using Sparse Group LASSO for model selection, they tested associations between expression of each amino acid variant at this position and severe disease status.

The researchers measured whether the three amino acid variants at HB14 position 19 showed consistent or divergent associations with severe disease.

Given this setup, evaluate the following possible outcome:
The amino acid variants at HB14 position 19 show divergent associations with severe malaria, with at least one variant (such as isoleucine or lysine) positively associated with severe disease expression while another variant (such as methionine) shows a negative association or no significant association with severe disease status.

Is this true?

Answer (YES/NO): YES